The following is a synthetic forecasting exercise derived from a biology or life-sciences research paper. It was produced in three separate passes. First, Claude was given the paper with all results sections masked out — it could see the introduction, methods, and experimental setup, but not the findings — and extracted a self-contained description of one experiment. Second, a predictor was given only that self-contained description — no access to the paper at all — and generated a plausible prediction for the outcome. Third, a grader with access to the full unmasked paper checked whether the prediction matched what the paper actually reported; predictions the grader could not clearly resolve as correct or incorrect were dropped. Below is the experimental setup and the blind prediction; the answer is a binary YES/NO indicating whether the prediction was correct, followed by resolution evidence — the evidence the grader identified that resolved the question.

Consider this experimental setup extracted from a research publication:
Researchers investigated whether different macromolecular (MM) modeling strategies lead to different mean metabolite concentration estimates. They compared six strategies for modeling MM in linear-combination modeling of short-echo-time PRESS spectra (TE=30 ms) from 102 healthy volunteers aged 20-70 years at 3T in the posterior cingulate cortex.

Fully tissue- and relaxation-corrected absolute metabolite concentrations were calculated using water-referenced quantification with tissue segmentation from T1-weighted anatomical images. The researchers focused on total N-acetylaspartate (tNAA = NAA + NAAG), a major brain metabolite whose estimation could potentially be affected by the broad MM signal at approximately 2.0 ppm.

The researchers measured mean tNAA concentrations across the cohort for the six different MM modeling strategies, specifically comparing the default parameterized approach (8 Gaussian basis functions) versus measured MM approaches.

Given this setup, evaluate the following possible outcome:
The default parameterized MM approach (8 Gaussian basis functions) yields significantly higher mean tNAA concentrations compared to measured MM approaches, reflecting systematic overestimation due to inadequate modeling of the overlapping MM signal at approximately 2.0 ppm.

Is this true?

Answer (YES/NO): YES